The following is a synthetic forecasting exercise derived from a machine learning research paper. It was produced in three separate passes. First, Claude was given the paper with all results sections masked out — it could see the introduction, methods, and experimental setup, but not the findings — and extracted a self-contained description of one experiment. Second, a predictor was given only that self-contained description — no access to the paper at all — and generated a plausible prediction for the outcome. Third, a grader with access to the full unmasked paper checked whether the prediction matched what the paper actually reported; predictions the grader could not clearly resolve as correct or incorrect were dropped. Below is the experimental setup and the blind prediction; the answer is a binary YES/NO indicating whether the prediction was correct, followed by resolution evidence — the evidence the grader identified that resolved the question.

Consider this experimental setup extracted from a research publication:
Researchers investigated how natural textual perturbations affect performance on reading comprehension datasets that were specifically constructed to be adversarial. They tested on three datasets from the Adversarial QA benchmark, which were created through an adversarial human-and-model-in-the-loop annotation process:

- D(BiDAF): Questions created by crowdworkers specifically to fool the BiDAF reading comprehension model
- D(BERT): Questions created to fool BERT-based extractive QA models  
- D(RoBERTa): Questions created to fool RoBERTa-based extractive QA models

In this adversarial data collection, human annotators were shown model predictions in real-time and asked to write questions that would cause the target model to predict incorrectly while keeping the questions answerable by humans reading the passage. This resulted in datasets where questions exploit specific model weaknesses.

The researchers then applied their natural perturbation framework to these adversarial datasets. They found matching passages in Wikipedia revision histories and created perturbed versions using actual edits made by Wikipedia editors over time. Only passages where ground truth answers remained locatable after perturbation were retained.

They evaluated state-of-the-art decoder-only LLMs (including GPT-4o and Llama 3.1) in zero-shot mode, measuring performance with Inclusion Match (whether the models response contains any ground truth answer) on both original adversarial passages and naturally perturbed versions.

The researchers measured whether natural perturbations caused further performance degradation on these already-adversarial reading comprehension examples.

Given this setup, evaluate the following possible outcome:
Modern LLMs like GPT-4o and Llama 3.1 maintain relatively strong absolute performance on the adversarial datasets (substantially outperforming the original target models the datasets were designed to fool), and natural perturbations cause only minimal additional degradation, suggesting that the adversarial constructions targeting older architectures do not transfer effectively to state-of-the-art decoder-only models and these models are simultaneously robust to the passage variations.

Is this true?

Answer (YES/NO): NO